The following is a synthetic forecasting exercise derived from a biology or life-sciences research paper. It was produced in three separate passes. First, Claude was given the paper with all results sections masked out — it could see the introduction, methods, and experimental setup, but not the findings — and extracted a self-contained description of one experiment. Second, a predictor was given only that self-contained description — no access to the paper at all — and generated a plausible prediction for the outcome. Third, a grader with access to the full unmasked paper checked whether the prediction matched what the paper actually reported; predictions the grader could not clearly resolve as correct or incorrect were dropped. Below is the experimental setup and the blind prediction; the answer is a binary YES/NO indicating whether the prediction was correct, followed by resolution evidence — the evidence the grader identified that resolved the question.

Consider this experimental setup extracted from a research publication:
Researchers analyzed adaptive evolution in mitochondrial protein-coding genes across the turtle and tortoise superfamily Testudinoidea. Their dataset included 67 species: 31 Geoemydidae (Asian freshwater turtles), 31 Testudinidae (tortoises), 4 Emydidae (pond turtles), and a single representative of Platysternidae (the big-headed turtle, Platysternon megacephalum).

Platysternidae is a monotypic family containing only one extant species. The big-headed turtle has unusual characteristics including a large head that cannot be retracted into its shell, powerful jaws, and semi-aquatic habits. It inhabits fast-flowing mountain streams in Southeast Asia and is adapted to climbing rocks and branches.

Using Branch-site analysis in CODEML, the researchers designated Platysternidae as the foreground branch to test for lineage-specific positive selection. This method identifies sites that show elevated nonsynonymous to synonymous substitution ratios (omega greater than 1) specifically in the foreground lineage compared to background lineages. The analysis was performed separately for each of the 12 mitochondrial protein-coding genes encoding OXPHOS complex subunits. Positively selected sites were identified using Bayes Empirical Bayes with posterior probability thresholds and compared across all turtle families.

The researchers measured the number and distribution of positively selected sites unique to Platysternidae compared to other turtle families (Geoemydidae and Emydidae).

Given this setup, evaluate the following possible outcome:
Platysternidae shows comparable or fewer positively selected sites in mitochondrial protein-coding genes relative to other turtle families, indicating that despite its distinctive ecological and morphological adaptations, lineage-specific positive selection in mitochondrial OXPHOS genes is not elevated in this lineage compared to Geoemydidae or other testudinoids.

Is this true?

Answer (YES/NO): NO